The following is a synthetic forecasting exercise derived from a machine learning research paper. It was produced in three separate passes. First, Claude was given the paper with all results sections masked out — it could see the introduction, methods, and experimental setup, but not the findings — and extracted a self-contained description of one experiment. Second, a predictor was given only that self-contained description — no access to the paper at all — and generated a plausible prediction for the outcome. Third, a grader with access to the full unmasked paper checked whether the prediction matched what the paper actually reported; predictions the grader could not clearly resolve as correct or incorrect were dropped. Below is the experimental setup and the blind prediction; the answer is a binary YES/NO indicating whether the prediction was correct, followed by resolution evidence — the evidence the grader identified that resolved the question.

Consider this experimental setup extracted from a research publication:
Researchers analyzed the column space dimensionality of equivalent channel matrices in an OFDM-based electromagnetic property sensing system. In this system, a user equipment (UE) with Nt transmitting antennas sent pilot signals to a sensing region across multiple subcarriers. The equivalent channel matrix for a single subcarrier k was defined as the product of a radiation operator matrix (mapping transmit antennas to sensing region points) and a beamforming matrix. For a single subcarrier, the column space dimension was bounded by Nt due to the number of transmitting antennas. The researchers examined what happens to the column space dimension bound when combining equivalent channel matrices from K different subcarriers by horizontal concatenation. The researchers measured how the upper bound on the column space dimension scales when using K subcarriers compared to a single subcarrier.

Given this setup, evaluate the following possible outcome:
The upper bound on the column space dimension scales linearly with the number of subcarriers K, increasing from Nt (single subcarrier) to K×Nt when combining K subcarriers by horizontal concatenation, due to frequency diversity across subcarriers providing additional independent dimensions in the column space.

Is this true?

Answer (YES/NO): YES